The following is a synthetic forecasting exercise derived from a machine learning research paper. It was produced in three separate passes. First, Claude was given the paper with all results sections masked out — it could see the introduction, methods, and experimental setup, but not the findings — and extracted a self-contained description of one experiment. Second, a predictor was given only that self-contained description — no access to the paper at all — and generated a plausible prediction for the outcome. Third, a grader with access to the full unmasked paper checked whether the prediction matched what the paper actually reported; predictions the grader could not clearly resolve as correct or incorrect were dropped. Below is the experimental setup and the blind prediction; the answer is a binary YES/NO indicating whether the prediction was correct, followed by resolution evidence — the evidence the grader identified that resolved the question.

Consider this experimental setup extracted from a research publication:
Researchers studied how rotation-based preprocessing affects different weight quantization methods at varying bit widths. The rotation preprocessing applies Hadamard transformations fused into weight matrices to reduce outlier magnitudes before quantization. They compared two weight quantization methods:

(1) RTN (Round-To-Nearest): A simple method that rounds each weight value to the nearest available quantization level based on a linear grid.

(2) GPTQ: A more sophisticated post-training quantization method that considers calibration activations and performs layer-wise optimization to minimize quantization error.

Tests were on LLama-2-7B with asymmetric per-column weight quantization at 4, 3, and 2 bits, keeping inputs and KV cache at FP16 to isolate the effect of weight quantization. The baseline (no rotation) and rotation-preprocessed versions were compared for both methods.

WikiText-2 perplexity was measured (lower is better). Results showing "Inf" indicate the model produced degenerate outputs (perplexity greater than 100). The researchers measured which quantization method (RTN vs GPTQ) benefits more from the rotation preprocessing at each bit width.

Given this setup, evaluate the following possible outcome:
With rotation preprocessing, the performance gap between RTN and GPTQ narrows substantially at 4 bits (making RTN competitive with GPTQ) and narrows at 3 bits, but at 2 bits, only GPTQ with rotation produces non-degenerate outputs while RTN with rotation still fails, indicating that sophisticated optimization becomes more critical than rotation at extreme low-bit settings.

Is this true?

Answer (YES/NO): NO